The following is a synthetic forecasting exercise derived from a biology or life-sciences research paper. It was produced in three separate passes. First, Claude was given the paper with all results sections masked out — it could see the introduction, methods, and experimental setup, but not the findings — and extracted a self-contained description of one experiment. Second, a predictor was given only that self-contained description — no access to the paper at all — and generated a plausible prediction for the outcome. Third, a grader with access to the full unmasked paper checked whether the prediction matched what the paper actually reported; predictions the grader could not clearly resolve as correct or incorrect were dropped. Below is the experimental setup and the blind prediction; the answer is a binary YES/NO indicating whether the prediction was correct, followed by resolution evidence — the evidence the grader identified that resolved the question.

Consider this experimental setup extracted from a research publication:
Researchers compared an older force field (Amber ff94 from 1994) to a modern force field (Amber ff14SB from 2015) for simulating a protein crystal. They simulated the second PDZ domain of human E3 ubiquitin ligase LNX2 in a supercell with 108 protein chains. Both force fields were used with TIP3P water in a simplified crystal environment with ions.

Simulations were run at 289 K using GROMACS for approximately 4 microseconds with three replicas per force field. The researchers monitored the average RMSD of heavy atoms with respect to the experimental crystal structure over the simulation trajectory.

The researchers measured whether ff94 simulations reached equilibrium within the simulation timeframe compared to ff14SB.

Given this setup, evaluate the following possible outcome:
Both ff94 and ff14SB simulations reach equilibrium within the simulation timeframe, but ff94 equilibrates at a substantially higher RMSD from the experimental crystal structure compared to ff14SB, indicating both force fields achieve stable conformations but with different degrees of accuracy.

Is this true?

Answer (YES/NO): NO